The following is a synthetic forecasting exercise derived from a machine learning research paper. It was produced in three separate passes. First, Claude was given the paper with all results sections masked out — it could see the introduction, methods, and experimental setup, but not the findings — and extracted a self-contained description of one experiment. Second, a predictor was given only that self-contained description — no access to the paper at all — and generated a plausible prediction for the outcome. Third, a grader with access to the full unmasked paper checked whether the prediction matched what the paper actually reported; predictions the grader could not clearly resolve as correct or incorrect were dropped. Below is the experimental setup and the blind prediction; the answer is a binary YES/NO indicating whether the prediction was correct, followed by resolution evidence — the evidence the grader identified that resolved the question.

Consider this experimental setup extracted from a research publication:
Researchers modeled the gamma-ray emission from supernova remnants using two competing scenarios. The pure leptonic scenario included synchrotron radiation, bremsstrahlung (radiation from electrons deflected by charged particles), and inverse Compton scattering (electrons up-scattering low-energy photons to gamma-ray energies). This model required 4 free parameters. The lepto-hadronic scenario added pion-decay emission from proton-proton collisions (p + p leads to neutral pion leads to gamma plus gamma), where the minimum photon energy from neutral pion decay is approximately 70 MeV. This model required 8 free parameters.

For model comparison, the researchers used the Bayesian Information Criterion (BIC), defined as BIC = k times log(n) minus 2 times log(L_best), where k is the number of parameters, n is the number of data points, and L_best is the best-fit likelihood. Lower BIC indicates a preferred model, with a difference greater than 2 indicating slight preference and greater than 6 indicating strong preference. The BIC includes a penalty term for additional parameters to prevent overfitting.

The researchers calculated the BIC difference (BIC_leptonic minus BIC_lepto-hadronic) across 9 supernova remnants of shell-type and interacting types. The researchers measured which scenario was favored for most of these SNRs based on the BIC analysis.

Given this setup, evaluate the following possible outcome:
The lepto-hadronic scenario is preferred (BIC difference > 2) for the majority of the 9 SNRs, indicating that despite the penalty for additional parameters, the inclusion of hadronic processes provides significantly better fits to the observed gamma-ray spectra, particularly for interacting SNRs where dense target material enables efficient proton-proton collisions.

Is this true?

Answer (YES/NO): YES